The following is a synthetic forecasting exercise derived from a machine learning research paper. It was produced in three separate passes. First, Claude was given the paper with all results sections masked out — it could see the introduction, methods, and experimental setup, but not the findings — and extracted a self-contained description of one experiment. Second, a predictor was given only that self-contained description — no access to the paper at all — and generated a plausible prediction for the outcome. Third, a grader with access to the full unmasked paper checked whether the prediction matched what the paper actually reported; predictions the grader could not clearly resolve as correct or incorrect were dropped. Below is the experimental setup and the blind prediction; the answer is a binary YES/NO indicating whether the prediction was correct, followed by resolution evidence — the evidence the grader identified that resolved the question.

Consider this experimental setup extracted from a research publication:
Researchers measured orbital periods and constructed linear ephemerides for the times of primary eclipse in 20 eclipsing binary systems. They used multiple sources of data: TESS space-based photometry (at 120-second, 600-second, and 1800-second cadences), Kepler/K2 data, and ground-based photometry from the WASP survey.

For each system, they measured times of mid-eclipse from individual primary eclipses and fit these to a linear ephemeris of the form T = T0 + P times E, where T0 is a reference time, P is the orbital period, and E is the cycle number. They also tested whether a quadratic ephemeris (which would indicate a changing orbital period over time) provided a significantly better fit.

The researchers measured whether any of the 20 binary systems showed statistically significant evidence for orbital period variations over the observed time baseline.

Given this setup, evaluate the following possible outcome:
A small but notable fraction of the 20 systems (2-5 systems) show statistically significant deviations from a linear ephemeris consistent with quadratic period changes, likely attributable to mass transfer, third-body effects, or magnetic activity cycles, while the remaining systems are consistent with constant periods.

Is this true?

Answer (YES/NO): NO